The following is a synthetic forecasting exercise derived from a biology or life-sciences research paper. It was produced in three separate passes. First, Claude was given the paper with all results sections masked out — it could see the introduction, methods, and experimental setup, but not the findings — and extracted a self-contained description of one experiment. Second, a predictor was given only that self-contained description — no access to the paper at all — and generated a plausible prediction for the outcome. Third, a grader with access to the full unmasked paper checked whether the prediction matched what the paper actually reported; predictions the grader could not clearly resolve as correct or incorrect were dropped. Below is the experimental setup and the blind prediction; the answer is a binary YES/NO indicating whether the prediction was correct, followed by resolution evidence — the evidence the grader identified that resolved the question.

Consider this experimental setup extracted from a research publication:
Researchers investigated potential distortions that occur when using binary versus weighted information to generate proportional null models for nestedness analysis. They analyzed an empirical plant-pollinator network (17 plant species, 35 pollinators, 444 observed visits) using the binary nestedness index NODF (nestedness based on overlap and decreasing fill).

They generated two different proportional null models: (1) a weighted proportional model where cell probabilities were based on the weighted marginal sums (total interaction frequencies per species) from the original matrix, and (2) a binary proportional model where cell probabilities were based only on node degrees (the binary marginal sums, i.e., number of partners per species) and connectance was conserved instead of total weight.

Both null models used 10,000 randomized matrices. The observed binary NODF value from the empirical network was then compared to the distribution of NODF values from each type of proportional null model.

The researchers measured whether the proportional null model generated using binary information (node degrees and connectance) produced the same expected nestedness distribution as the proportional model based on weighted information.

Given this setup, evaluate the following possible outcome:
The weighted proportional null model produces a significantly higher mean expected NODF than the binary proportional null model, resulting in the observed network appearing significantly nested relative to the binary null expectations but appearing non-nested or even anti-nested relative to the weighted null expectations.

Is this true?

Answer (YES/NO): YES